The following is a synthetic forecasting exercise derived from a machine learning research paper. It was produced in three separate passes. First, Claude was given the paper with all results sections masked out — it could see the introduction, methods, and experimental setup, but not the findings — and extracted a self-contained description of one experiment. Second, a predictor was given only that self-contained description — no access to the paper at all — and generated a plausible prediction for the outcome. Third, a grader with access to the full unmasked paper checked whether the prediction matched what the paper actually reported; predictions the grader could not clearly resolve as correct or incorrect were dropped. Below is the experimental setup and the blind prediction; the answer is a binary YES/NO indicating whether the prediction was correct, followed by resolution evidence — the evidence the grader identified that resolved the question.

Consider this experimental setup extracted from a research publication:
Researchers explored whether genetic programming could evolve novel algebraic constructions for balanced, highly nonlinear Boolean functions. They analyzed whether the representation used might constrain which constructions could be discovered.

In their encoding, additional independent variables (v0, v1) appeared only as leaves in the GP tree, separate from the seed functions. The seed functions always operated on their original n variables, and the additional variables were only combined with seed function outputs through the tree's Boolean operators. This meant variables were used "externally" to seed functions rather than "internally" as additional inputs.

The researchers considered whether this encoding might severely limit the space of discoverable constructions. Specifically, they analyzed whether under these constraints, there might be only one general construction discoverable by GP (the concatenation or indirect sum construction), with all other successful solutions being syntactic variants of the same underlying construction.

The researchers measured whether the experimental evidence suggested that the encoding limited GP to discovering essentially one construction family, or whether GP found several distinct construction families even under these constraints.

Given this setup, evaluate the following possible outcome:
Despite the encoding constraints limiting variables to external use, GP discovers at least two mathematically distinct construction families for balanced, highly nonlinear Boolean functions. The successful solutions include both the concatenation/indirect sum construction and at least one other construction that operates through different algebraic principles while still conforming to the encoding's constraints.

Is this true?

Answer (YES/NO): NO